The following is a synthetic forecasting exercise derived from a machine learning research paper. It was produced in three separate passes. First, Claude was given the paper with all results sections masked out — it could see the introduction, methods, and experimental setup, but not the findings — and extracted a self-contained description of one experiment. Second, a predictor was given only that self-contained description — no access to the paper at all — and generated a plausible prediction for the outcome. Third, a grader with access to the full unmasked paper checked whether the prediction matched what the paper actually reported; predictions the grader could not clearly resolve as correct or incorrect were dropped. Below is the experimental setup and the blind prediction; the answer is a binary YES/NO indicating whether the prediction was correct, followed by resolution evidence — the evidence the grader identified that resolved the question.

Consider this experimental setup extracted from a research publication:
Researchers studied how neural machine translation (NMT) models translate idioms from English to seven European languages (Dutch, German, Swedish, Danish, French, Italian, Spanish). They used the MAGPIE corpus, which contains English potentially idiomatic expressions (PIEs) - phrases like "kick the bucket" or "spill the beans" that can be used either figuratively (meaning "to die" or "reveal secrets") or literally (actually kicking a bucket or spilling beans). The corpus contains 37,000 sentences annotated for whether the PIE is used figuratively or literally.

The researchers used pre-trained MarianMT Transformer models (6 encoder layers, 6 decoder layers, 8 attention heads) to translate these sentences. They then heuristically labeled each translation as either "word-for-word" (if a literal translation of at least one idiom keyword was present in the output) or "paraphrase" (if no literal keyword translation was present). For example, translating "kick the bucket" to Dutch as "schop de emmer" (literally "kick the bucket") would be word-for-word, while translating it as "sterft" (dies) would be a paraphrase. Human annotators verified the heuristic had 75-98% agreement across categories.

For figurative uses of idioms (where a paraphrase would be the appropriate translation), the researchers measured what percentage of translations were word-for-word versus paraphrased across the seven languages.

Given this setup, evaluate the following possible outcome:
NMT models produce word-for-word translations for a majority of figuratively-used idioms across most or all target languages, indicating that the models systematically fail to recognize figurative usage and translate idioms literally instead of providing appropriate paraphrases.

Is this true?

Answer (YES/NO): YES